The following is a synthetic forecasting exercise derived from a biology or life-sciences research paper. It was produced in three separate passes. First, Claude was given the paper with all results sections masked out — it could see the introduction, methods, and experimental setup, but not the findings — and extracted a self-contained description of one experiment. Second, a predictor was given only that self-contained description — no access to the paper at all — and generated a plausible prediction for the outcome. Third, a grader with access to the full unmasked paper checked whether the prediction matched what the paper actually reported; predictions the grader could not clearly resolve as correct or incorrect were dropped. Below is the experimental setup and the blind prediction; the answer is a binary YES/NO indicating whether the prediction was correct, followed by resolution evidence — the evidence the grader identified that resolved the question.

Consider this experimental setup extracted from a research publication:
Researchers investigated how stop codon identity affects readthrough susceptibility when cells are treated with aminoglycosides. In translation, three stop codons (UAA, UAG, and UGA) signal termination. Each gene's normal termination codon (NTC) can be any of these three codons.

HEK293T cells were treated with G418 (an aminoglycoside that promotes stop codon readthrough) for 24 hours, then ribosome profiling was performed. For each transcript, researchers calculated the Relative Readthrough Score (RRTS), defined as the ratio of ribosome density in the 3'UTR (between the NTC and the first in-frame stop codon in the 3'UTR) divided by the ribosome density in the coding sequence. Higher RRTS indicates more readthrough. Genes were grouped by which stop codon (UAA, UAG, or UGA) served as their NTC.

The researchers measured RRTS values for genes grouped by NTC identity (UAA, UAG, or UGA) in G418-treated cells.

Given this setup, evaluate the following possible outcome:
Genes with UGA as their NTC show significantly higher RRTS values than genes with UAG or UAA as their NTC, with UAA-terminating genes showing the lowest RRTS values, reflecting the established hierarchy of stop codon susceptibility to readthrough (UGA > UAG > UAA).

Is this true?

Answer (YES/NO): YES